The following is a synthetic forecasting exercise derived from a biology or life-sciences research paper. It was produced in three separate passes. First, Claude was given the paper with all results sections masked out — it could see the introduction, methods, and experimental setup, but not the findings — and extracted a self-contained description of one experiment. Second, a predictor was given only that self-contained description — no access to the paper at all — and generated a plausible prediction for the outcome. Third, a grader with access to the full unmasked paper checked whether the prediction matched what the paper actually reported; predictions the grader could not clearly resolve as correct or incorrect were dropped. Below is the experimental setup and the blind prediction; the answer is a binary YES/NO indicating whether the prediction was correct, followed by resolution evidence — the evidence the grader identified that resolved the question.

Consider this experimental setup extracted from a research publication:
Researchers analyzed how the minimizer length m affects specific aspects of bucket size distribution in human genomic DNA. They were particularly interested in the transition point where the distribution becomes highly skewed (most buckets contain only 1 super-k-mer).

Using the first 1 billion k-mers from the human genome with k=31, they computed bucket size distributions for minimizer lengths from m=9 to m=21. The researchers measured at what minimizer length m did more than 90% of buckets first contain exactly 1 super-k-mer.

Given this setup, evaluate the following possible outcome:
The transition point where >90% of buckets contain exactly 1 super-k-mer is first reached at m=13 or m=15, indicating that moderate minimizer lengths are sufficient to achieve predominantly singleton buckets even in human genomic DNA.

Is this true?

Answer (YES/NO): NO